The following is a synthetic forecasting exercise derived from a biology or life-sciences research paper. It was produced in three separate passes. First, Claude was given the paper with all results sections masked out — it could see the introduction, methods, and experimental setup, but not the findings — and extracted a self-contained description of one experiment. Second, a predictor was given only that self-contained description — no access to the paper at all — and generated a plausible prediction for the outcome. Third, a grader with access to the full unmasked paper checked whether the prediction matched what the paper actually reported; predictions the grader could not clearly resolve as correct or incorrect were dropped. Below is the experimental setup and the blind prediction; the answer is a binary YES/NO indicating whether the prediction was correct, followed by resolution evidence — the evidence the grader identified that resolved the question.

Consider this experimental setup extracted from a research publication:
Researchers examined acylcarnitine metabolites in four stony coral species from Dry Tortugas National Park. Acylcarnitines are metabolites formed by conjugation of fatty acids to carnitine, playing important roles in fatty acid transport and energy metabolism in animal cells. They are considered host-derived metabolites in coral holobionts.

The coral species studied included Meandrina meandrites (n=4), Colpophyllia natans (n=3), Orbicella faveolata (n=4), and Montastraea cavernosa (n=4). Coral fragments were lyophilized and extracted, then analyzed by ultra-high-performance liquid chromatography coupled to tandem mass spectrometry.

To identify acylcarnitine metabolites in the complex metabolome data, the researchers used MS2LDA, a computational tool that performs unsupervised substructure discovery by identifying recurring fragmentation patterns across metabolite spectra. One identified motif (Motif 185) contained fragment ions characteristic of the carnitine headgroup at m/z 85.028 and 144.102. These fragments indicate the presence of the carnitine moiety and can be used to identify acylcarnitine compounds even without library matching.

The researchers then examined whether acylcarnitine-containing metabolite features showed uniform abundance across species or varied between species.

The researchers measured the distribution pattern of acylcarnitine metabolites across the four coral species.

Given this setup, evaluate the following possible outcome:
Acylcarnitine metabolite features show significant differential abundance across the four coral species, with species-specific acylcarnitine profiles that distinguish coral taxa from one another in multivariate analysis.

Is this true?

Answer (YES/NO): YES